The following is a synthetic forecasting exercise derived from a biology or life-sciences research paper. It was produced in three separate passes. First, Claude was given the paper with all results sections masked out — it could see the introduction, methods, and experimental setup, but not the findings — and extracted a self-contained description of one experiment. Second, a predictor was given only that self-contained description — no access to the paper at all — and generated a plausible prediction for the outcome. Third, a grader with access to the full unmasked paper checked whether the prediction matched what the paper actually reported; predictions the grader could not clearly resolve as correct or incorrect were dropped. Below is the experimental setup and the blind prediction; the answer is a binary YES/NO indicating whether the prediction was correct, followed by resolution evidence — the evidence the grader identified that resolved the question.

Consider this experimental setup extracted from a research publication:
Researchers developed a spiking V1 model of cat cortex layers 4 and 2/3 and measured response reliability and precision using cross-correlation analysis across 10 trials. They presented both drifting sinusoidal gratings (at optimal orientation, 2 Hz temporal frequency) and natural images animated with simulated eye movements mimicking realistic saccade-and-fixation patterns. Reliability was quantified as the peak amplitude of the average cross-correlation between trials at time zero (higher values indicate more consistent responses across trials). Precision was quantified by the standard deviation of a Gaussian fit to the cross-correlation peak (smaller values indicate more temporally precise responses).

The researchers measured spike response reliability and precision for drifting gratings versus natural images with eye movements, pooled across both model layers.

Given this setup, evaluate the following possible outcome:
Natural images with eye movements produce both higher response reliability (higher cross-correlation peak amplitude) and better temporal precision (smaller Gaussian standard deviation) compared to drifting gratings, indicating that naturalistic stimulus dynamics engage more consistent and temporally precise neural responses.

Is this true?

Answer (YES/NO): YES